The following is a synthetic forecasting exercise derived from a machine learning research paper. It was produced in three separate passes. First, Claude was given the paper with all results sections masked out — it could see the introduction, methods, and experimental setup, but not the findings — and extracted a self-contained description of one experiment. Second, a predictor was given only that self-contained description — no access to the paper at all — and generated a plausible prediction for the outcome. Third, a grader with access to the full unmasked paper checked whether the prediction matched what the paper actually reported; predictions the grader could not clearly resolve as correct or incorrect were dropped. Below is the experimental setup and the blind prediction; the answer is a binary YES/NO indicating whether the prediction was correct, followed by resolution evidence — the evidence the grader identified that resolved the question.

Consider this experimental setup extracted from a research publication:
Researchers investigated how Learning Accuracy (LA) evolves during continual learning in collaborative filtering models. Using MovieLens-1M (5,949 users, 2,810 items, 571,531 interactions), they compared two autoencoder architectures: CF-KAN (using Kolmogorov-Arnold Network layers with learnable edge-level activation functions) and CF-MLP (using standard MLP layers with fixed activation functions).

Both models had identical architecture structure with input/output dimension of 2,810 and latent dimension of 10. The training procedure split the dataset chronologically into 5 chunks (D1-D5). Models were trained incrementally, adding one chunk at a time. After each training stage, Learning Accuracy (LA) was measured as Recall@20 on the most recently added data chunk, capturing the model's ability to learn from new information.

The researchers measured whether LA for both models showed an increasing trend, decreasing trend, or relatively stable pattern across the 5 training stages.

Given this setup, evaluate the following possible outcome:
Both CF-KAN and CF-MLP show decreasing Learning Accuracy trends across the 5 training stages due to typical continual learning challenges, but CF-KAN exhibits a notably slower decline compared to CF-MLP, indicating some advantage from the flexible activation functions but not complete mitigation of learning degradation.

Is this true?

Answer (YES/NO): NO